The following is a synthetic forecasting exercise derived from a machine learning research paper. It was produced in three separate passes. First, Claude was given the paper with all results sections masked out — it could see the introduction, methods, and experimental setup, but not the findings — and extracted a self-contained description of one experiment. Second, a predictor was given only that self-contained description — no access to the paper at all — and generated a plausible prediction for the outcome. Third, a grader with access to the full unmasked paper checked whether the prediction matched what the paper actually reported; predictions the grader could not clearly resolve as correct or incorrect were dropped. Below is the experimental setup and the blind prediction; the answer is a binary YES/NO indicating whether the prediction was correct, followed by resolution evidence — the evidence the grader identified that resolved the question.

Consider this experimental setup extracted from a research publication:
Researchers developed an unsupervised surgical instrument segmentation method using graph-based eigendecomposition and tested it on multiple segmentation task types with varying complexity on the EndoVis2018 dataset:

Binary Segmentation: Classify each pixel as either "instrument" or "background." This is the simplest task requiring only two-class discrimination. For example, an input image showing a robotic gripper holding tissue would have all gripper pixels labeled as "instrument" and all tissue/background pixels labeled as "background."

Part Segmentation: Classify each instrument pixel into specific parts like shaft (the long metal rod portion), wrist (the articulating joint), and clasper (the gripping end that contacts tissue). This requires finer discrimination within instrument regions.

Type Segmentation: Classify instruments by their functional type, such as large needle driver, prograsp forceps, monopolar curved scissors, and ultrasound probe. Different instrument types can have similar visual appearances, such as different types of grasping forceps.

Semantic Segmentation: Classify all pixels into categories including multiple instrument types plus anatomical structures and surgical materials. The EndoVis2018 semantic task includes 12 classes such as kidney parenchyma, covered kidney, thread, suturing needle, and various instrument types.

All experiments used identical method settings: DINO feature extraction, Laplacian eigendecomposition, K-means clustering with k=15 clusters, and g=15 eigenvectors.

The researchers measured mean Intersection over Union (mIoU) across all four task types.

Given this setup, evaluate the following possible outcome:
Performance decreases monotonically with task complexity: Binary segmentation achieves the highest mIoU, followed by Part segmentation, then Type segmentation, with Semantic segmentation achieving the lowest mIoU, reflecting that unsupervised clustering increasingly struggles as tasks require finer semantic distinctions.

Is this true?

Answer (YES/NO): NO